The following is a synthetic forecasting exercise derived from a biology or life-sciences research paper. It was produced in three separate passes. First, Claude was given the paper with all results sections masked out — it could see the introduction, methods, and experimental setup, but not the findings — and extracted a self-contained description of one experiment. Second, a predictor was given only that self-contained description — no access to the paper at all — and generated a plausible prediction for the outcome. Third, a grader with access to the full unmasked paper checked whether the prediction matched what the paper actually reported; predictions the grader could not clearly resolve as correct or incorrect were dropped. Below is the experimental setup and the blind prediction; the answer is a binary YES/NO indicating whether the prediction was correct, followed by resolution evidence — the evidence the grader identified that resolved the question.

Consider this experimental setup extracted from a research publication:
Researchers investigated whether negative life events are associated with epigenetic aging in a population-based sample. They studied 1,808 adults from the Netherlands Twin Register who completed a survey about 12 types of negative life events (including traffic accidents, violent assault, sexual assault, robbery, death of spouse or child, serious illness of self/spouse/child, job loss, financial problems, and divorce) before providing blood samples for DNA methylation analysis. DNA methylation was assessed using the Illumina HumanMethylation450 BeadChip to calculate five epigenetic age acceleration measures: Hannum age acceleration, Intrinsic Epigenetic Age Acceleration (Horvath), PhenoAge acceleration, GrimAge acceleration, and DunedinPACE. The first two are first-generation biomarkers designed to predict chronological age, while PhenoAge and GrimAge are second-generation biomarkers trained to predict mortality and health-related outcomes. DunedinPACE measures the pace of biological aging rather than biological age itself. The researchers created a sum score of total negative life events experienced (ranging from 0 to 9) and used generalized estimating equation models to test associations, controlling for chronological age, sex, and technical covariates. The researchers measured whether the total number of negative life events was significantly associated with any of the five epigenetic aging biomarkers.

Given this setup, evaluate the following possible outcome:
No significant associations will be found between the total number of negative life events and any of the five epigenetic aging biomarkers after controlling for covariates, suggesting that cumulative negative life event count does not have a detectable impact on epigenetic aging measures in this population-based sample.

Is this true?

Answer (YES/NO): NO